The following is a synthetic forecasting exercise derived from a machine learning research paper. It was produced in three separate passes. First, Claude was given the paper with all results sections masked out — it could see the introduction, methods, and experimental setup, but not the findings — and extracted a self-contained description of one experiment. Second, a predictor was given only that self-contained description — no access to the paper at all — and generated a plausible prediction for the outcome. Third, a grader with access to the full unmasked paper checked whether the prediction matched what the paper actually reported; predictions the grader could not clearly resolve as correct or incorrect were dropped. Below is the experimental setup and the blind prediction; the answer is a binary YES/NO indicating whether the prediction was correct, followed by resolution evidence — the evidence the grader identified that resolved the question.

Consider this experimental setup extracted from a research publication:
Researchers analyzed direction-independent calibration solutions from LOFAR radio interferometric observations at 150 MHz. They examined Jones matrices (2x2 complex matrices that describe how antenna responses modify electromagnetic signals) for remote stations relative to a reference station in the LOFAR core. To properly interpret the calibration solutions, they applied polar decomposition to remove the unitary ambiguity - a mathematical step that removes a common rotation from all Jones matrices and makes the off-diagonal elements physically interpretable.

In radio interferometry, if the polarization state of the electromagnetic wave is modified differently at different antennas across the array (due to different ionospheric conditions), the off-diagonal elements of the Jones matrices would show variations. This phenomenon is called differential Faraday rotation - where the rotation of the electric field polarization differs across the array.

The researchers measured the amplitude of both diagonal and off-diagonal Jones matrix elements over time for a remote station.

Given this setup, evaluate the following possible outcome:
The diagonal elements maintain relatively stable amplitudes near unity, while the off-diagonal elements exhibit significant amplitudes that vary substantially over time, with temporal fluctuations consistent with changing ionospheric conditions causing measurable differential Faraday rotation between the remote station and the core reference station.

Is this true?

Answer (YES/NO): YES